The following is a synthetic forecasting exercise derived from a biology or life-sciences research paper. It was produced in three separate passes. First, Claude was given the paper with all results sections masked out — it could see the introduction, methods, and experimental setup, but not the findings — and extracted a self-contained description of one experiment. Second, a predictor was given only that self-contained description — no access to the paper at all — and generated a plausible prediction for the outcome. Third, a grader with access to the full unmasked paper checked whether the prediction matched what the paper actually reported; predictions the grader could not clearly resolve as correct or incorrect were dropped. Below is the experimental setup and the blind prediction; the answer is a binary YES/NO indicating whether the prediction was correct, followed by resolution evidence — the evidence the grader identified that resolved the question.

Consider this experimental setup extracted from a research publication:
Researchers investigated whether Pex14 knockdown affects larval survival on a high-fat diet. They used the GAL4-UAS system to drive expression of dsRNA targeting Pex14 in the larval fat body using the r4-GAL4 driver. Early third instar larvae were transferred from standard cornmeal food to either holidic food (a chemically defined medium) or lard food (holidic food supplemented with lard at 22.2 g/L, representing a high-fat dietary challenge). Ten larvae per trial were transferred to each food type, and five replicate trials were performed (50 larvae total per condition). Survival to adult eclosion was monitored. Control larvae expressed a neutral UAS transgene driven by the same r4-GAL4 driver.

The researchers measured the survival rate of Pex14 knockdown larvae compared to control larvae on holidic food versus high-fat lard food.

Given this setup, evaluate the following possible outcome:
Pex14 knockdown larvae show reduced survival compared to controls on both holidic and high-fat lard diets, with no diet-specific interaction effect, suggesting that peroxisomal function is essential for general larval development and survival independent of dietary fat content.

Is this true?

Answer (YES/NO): NO